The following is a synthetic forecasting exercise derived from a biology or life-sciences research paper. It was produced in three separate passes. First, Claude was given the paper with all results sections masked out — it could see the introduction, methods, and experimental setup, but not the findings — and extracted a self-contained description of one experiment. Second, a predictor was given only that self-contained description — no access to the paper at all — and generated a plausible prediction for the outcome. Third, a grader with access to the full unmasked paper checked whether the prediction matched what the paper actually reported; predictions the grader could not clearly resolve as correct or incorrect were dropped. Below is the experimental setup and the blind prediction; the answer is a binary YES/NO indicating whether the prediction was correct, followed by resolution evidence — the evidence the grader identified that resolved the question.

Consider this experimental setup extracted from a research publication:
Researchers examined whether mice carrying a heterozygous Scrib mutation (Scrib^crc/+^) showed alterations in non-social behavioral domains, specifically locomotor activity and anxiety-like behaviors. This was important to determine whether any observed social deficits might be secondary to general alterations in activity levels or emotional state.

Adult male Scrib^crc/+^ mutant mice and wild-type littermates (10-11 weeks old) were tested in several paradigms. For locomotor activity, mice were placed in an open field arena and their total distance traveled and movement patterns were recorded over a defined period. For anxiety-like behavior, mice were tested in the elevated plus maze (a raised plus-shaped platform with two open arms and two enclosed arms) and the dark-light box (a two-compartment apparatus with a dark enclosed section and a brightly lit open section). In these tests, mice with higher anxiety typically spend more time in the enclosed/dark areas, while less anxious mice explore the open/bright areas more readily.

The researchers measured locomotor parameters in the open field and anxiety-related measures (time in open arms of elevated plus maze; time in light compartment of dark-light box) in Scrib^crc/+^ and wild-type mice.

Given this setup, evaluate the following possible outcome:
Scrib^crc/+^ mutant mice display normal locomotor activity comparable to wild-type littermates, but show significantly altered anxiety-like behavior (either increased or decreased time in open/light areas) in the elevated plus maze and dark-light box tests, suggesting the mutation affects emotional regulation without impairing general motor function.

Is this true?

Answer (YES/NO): NO